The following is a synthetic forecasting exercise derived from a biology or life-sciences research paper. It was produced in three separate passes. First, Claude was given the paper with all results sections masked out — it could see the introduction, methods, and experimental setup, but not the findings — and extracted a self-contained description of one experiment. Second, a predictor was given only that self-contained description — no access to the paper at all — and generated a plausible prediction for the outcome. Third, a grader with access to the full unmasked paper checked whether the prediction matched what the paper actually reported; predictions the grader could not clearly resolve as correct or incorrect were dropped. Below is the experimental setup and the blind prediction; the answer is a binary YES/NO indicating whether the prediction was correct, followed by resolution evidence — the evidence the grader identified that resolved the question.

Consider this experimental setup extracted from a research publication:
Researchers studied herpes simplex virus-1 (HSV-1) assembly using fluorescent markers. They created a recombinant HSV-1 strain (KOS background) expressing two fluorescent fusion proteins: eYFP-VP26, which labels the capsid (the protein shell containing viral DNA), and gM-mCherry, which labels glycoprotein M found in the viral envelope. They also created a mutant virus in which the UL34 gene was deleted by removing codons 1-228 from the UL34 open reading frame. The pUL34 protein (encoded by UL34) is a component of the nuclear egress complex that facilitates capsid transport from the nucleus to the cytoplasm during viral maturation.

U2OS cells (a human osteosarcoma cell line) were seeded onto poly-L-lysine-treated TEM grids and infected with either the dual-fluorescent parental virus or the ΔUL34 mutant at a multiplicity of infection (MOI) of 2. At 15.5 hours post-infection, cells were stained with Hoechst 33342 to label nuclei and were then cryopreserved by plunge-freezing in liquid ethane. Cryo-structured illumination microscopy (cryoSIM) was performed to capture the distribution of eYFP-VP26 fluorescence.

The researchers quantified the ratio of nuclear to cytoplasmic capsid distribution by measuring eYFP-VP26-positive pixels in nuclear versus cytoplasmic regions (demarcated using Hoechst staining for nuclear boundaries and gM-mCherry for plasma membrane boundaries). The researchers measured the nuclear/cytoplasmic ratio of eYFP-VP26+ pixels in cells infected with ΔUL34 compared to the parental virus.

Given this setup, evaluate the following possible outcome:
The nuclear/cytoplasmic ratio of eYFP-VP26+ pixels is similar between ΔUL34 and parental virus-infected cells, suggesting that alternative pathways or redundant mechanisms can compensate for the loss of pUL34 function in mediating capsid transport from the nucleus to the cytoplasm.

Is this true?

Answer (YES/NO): NO